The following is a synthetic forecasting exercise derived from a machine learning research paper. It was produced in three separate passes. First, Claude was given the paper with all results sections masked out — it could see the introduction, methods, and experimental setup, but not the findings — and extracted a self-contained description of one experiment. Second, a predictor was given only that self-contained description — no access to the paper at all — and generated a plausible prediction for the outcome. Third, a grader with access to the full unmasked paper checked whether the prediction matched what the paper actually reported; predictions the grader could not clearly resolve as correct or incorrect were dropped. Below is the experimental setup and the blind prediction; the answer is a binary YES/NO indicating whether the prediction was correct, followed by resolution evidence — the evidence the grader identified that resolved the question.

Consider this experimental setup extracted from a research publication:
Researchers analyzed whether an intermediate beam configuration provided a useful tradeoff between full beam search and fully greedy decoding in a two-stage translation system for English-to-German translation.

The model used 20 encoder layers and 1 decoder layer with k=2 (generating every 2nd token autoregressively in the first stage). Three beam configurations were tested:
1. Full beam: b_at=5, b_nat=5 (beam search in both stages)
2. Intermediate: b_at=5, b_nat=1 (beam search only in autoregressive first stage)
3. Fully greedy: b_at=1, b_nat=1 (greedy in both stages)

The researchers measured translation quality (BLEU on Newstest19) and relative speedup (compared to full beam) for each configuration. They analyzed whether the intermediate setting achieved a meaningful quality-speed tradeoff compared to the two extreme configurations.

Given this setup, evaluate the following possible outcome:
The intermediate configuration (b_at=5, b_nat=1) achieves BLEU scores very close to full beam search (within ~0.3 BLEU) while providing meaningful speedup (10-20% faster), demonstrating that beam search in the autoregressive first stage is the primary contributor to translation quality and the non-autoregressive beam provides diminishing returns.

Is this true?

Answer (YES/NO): NO